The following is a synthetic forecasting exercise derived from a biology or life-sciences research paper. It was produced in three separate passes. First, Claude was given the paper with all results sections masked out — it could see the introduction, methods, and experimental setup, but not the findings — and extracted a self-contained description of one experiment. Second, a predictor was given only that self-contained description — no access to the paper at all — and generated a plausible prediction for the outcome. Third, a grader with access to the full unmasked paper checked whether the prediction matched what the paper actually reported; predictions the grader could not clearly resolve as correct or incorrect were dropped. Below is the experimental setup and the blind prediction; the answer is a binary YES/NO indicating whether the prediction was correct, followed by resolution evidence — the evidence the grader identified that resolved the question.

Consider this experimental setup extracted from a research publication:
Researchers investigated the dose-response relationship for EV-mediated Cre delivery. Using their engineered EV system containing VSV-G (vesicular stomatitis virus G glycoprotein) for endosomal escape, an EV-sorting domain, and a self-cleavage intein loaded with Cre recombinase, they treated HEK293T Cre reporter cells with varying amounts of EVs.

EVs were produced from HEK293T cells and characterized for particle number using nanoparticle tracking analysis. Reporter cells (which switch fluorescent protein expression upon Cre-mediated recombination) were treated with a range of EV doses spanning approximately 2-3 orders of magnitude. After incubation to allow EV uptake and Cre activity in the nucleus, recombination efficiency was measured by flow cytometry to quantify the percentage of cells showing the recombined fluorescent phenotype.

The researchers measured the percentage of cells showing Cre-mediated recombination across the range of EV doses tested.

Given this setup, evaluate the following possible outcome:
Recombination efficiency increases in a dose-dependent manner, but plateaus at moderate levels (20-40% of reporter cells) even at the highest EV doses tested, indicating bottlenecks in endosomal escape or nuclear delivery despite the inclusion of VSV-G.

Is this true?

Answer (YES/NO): NO